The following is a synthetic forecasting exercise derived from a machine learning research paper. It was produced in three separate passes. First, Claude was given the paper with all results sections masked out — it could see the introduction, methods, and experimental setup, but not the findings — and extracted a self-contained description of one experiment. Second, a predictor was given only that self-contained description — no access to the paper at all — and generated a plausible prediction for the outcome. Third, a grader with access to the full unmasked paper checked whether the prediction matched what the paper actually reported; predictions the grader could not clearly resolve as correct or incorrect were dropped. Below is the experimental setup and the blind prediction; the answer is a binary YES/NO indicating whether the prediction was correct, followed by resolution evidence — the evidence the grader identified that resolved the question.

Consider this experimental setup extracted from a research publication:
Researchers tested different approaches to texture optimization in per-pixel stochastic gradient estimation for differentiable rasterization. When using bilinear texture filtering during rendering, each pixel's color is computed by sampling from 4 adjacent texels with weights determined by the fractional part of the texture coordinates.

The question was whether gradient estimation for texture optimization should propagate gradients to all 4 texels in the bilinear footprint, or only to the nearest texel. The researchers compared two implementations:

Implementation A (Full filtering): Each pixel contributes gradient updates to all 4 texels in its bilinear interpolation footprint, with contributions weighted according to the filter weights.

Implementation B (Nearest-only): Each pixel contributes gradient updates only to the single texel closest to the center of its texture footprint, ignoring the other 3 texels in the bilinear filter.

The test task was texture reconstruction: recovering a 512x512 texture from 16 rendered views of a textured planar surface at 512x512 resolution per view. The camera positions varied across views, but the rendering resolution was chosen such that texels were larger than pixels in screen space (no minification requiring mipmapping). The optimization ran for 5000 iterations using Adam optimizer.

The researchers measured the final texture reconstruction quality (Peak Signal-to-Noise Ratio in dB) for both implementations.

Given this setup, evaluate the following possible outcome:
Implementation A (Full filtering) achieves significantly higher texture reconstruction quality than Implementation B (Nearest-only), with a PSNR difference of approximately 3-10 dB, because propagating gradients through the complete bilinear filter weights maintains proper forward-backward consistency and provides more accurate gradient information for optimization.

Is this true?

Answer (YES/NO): NO